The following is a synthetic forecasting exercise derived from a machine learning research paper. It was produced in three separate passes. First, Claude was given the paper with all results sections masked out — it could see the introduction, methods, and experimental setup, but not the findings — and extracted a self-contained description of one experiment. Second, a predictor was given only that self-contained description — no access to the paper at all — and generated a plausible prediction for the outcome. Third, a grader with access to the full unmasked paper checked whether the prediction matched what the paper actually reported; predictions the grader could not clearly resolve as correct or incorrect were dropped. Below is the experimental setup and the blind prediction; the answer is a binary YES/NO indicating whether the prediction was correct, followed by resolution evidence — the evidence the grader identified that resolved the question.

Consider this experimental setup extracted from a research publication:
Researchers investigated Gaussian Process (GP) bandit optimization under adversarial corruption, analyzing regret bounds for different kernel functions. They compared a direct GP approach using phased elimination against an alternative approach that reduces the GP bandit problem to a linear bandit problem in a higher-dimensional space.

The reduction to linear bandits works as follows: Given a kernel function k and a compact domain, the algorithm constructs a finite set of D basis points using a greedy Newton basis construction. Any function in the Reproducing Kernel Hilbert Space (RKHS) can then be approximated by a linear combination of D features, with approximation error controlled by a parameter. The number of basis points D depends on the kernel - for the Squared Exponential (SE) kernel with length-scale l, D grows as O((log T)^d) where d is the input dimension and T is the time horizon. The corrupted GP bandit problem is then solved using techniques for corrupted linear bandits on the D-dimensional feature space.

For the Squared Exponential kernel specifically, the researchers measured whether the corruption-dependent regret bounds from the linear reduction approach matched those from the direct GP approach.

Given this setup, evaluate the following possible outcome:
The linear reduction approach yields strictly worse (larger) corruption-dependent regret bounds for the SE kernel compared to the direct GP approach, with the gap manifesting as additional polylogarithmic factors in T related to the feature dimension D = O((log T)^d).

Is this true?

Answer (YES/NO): NO